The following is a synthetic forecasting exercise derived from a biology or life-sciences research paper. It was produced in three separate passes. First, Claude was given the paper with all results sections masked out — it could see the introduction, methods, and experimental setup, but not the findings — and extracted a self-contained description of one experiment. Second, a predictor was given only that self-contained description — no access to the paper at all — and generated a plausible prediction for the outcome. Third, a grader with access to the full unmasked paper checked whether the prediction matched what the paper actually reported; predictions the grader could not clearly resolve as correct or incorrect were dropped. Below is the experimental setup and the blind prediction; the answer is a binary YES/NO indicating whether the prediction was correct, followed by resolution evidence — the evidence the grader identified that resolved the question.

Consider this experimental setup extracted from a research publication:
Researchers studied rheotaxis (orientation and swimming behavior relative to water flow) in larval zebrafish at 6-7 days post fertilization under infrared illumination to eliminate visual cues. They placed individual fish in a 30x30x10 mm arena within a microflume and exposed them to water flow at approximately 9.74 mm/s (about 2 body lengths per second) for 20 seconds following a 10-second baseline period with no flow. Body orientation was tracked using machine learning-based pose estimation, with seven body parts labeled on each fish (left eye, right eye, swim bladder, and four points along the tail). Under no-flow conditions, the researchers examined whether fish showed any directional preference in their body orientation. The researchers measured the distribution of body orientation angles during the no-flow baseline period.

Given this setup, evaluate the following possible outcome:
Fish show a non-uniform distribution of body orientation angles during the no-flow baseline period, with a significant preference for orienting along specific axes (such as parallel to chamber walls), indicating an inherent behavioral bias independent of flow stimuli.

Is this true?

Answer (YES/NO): NO